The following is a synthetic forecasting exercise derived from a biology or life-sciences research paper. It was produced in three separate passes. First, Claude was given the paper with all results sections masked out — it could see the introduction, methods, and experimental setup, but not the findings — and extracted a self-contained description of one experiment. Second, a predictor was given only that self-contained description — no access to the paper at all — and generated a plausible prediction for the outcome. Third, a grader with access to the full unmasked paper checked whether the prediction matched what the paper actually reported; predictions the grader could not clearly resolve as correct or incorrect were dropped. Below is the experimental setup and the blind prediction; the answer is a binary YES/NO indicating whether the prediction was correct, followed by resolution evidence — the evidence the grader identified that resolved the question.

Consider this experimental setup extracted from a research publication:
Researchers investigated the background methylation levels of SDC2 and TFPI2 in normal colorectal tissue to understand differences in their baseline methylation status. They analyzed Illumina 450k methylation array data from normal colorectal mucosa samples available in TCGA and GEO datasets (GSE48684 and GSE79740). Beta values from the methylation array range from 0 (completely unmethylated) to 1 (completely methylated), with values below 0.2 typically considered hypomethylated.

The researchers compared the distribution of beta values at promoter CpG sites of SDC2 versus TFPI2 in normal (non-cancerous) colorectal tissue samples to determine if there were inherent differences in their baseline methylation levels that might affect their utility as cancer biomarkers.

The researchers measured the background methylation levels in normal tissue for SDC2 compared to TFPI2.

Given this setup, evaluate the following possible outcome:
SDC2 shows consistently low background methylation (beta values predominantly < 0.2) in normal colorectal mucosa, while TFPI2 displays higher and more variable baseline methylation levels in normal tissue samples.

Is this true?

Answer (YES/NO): YES